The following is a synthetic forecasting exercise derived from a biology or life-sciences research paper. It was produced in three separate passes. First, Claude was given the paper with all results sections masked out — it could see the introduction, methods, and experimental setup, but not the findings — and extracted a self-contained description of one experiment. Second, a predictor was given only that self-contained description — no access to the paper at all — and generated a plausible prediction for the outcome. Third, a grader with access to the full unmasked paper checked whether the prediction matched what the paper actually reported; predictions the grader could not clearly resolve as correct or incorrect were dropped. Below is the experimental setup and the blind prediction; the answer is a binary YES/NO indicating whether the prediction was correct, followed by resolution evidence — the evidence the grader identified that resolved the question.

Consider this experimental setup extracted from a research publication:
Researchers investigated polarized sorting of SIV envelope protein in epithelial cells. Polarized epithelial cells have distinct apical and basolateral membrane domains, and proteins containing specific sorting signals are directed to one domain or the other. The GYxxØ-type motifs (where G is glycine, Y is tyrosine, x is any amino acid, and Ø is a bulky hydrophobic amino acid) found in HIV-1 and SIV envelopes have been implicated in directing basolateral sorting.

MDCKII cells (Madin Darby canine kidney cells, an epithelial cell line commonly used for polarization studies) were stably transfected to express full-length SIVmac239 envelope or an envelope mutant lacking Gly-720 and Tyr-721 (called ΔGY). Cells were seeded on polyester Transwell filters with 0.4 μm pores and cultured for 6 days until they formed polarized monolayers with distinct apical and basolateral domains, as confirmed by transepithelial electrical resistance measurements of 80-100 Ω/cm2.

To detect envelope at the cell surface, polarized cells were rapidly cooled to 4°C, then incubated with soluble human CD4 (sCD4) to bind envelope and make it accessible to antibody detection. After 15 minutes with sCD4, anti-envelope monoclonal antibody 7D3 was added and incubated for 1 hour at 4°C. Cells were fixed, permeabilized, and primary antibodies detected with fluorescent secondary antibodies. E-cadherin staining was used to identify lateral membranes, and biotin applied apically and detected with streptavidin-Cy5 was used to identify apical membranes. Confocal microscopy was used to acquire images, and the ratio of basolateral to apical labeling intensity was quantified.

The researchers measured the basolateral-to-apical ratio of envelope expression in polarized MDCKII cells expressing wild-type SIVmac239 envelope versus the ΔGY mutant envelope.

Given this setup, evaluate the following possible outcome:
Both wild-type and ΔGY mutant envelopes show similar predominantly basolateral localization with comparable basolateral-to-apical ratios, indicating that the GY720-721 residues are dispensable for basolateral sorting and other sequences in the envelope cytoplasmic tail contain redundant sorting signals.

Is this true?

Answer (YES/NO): NO